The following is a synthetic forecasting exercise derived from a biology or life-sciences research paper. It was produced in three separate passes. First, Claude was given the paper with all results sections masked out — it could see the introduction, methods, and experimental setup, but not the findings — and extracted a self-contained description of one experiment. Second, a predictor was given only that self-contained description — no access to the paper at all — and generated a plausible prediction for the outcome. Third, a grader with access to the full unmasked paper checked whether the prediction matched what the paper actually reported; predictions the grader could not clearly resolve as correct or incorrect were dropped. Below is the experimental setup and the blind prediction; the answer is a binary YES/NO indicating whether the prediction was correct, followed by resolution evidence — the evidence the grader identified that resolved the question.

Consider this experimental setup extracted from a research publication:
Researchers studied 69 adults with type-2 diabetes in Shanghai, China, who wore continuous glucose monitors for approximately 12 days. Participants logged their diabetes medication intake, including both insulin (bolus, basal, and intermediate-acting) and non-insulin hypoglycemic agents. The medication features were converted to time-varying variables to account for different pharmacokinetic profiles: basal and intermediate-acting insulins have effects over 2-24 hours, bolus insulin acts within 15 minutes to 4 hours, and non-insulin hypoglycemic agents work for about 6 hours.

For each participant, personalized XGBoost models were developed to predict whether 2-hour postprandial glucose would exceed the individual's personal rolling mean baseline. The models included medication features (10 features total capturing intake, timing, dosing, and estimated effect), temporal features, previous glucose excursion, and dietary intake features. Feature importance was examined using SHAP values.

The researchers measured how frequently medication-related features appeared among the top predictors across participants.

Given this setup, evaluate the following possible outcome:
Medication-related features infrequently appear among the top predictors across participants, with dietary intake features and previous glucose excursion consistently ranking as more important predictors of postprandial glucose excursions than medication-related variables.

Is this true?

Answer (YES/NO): NO